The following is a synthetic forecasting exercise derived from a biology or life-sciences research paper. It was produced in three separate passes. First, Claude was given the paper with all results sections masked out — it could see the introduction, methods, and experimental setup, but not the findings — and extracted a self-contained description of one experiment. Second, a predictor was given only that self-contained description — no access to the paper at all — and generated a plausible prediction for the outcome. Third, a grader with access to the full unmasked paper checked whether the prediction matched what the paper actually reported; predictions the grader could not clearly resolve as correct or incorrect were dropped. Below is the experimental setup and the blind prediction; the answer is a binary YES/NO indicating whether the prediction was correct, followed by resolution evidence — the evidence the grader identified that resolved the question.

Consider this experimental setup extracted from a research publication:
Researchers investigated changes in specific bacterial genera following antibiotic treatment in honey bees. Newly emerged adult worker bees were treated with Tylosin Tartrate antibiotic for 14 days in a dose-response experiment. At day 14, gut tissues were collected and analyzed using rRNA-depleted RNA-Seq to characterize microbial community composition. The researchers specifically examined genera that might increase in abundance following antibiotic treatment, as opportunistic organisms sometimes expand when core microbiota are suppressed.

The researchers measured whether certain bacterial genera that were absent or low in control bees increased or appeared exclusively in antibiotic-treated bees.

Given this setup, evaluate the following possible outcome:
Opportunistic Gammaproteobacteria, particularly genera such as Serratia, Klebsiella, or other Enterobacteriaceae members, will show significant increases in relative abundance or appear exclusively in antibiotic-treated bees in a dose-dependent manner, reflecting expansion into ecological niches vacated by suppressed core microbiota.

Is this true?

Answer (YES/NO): NO